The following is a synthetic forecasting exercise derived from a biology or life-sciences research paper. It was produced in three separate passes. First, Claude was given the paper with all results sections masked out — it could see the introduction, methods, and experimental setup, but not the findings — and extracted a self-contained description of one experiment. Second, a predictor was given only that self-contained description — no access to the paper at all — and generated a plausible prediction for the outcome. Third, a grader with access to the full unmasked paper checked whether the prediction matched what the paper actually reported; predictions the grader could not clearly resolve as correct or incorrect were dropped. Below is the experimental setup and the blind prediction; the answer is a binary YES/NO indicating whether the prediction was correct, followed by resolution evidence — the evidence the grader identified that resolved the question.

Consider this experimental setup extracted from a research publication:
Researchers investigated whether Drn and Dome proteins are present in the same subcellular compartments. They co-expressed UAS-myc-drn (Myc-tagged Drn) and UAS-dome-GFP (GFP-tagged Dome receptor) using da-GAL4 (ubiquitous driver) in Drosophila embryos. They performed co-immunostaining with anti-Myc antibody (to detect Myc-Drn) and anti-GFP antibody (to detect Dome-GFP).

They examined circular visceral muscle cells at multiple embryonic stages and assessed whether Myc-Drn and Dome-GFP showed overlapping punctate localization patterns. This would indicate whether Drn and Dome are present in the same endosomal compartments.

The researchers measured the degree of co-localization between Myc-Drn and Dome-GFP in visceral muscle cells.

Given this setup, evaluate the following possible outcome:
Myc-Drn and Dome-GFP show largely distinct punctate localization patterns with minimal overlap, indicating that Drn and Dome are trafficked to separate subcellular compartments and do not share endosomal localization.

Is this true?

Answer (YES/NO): NO